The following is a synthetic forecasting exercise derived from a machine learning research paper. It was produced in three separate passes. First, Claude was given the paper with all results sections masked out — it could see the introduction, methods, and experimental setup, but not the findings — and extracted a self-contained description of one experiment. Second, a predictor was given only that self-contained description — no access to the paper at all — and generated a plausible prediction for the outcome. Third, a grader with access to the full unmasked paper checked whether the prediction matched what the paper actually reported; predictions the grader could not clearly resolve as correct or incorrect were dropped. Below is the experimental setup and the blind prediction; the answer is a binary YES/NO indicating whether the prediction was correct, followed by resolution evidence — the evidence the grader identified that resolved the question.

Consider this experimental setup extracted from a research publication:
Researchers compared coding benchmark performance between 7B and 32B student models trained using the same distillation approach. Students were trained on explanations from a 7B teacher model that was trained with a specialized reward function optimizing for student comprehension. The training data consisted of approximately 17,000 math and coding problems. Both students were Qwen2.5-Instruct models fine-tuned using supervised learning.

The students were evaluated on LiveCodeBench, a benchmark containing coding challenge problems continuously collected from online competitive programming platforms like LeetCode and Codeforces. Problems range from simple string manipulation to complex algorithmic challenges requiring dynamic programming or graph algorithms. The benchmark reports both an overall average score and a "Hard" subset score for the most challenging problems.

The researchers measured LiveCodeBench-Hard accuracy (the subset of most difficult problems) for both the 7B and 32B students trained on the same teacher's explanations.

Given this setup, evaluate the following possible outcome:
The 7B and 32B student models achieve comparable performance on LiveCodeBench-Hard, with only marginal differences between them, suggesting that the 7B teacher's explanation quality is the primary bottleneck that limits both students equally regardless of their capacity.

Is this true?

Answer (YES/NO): NO